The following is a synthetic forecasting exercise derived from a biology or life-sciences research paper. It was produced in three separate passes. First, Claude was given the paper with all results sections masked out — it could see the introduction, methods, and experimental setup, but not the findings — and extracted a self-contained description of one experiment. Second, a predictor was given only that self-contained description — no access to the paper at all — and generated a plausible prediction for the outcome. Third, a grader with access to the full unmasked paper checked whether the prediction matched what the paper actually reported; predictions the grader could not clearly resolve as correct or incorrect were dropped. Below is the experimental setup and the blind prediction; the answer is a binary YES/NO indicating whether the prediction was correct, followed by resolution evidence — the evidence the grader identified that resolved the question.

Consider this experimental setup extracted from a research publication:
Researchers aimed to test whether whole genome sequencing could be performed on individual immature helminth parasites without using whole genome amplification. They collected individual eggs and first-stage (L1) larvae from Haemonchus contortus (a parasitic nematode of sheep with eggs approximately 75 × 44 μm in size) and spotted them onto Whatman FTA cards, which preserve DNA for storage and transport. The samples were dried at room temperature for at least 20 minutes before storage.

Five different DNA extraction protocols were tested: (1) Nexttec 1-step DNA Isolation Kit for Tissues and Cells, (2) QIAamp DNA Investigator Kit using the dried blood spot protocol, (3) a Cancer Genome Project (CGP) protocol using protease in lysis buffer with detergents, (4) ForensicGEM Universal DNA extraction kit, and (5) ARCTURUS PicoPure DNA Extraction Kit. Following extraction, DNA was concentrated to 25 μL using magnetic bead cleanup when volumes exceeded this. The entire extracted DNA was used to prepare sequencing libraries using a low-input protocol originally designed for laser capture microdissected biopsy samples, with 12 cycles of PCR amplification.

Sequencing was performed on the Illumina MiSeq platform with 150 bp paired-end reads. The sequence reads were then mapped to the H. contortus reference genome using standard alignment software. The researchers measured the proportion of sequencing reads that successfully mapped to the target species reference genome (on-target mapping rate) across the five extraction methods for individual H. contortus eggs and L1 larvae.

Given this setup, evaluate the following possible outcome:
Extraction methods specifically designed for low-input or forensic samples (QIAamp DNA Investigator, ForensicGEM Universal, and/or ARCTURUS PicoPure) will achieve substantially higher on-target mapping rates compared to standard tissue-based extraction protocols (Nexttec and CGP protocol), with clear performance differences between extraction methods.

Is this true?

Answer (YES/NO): NO